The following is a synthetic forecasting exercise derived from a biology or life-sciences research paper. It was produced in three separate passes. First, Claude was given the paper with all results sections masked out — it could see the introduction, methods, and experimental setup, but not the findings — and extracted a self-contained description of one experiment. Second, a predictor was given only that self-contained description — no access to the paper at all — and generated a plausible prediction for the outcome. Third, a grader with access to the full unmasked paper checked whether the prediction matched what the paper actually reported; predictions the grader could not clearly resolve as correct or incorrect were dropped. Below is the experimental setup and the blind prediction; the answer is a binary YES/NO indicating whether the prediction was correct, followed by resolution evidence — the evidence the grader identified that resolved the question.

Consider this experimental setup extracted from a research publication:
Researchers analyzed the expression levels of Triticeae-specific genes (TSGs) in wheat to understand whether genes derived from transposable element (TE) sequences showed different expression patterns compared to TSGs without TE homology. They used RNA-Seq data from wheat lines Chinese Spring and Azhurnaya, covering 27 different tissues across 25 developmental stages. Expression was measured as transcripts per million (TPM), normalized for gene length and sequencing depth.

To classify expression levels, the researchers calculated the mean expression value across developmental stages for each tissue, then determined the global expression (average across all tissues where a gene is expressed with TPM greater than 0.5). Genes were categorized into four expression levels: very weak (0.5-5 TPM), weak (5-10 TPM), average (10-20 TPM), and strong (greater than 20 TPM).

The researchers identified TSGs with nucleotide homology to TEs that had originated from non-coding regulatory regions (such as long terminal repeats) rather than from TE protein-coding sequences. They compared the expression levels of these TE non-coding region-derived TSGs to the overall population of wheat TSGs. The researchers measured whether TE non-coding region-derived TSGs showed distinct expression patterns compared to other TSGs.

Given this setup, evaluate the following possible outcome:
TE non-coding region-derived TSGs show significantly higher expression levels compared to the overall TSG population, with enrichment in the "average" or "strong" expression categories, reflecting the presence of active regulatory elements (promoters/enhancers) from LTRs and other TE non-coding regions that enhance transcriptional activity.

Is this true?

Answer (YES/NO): YES